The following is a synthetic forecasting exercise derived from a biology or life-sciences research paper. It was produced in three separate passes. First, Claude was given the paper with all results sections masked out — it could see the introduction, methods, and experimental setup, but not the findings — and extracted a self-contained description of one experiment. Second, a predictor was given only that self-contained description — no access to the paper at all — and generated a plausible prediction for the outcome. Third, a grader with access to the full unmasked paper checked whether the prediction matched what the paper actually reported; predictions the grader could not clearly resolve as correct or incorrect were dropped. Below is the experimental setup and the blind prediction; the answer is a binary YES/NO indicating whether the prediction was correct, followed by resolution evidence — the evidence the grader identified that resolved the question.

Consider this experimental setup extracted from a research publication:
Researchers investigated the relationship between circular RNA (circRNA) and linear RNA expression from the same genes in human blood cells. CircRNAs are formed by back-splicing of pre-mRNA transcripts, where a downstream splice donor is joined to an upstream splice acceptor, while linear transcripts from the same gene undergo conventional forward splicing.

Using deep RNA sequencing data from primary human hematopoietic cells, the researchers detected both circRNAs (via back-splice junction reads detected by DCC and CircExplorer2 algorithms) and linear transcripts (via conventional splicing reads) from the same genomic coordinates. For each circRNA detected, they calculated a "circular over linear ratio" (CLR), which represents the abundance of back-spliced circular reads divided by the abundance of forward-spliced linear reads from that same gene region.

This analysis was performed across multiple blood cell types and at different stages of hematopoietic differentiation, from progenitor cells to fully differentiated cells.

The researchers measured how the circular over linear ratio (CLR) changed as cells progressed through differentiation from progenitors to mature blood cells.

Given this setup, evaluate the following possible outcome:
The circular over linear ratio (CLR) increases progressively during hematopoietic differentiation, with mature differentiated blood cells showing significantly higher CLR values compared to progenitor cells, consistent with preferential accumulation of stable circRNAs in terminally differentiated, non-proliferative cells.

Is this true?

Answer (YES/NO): YES